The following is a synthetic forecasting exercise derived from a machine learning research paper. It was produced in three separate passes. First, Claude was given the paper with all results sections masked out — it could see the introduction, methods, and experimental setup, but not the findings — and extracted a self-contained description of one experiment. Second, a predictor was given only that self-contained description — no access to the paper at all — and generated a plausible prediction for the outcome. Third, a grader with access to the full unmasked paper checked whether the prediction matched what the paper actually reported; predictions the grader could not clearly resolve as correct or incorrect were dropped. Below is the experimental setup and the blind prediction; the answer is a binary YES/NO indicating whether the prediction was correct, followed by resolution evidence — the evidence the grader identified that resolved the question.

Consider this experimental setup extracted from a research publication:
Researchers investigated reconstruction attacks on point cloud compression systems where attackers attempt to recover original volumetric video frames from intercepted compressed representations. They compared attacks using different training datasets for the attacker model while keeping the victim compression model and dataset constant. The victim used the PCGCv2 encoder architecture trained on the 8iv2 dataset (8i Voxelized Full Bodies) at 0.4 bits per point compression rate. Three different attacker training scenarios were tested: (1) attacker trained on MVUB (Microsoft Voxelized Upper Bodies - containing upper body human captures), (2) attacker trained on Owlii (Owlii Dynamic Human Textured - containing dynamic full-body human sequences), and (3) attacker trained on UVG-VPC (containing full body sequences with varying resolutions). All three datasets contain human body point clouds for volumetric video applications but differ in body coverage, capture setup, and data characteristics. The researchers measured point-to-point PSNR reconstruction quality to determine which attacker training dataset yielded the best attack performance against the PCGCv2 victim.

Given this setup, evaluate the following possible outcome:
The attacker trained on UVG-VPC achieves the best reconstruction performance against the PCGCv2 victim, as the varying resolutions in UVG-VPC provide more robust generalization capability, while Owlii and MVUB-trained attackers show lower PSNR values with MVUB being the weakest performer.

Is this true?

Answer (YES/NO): NO